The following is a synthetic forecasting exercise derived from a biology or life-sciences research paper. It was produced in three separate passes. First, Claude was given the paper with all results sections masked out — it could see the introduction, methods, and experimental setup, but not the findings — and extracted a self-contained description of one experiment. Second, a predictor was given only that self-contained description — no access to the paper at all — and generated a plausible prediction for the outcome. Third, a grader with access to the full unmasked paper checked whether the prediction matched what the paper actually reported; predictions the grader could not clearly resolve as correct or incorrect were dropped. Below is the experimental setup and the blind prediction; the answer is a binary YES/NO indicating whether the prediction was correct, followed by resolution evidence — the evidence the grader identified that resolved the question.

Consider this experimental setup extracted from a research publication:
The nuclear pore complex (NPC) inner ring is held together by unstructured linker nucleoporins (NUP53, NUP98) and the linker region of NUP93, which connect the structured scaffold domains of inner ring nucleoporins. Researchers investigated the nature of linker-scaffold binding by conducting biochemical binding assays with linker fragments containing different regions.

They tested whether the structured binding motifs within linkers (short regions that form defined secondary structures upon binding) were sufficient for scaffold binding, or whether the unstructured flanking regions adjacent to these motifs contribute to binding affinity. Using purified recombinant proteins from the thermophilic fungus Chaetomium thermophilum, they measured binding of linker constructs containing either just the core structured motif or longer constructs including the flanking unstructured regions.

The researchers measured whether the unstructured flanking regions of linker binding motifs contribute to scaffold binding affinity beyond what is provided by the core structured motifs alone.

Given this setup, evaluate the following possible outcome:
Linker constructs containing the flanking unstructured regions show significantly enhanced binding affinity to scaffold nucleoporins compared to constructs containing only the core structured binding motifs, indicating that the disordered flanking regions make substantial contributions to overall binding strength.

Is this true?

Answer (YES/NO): YES